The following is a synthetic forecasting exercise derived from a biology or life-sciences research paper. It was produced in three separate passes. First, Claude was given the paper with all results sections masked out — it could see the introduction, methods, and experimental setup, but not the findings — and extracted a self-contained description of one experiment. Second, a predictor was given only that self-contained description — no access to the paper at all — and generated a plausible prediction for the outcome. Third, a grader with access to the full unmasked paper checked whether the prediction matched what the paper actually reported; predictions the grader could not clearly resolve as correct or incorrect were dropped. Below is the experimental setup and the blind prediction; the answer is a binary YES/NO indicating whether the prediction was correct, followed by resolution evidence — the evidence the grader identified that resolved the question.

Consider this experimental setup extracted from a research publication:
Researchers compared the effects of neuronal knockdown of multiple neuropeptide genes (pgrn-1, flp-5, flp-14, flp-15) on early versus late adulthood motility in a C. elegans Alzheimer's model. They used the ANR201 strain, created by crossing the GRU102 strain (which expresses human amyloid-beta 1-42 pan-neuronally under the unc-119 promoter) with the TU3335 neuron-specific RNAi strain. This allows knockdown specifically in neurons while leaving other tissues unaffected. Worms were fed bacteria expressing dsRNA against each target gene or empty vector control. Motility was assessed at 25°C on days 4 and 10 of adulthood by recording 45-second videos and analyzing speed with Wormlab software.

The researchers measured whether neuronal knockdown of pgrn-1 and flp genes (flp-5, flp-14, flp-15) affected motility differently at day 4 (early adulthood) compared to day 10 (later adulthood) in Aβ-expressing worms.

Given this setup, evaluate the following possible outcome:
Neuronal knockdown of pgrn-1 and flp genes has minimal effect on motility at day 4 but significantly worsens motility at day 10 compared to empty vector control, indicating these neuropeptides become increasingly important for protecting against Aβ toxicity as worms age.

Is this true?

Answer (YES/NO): NO